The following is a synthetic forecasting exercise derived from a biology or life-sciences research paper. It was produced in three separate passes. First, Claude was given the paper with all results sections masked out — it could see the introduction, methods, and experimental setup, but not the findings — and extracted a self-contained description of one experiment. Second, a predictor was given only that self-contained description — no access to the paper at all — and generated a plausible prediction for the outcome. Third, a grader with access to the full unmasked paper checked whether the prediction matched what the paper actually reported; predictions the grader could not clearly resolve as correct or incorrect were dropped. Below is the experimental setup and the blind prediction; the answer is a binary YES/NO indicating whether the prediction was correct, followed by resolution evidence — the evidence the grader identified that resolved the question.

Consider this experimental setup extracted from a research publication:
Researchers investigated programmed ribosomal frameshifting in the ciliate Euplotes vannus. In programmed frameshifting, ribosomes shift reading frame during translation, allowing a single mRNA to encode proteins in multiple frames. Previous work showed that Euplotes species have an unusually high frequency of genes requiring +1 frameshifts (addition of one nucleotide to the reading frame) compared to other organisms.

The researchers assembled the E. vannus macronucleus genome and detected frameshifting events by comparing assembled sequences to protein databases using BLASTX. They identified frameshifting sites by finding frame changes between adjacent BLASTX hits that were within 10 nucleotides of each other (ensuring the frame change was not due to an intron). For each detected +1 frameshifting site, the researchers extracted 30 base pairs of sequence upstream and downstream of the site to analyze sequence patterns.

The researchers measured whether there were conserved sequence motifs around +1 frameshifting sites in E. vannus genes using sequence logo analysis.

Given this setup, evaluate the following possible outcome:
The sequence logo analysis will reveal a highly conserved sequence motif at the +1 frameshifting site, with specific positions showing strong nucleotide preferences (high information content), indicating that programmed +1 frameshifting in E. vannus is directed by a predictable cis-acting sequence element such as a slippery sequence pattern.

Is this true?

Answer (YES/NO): YES